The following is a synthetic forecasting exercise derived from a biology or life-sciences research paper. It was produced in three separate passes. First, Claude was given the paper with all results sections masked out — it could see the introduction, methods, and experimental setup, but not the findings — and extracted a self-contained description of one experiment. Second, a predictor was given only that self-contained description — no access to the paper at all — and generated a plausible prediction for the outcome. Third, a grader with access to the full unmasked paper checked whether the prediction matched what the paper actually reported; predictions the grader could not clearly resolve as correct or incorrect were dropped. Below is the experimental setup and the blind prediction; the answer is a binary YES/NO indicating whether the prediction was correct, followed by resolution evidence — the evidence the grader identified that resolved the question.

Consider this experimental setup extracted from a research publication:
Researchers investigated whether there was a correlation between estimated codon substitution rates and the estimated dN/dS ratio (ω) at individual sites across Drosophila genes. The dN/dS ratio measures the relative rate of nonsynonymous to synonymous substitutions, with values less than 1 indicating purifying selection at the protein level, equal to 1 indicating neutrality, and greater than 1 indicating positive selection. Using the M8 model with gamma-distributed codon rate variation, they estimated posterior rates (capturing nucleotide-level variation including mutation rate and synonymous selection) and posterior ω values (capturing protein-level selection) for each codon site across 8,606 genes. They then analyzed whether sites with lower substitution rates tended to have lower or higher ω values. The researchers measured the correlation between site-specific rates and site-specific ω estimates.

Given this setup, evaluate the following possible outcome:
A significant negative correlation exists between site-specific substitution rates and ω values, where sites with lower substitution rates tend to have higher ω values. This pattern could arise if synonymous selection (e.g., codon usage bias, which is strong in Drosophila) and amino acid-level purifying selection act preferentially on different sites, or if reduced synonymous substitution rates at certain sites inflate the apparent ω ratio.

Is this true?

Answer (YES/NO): NO